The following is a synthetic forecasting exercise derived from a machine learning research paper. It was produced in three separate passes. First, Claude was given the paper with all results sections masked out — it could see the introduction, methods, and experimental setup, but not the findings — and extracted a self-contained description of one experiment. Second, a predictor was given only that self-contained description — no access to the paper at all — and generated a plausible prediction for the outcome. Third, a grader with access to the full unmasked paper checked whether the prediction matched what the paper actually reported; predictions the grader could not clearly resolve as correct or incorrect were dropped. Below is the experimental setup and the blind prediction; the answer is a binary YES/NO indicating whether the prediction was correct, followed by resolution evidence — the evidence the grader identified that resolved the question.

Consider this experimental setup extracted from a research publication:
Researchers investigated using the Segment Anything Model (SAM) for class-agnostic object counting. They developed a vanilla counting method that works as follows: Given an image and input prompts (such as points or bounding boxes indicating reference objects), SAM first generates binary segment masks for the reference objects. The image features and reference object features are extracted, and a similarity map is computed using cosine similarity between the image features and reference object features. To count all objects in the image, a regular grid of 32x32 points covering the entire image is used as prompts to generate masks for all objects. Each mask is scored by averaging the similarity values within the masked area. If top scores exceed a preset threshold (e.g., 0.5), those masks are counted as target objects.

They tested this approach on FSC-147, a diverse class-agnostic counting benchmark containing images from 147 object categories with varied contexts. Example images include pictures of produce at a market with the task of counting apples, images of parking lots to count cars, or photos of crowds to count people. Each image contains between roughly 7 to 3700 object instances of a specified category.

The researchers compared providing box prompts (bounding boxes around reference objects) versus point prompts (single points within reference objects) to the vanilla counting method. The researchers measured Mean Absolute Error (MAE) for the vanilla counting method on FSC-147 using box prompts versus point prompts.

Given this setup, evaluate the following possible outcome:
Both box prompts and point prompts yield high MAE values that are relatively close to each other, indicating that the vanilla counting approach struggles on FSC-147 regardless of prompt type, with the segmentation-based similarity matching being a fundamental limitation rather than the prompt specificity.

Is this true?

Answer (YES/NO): YES